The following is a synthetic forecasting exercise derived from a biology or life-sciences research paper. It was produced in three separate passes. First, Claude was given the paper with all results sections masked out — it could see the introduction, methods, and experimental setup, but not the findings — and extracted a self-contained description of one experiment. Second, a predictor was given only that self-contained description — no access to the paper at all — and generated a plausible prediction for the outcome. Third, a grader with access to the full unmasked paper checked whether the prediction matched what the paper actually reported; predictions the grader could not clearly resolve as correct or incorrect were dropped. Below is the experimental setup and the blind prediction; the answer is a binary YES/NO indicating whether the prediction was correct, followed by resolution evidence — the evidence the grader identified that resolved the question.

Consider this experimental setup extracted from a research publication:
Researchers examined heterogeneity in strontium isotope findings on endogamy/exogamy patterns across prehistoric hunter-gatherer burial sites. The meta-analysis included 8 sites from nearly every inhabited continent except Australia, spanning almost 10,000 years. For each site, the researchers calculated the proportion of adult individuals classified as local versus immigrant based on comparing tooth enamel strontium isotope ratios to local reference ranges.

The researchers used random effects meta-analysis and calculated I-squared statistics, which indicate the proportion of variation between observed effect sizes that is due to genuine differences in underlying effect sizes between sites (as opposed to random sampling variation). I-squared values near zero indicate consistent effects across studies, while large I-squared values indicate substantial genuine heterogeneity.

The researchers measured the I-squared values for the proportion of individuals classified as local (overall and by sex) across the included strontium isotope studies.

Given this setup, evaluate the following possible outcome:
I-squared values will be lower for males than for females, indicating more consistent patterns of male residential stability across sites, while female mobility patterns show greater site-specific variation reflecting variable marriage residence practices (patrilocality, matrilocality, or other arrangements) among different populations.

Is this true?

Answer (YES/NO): NO